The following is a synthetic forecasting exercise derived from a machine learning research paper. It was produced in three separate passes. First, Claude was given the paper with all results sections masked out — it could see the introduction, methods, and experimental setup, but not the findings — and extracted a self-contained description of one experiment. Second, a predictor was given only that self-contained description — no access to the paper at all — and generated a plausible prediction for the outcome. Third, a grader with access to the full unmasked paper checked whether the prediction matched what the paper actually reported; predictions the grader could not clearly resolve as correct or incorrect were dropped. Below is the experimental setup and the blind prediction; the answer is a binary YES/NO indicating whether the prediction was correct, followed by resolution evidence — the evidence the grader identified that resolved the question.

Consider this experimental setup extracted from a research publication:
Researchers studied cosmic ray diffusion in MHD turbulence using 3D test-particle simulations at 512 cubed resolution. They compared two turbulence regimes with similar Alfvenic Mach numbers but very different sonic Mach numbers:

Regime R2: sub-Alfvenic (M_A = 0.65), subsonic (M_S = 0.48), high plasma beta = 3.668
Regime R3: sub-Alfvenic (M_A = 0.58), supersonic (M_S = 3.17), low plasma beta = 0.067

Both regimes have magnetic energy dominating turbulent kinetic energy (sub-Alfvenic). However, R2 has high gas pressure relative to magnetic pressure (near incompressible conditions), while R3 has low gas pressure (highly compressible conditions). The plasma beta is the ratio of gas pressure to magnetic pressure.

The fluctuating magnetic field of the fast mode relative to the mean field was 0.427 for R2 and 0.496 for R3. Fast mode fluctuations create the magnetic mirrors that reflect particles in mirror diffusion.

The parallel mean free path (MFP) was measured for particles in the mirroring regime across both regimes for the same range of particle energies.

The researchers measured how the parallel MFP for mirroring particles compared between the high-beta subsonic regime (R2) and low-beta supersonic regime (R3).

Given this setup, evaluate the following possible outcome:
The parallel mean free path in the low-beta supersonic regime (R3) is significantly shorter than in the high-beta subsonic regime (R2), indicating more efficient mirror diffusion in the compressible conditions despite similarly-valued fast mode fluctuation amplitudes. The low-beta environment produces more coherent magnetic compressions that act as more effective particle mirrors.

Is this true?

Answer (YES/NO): NO